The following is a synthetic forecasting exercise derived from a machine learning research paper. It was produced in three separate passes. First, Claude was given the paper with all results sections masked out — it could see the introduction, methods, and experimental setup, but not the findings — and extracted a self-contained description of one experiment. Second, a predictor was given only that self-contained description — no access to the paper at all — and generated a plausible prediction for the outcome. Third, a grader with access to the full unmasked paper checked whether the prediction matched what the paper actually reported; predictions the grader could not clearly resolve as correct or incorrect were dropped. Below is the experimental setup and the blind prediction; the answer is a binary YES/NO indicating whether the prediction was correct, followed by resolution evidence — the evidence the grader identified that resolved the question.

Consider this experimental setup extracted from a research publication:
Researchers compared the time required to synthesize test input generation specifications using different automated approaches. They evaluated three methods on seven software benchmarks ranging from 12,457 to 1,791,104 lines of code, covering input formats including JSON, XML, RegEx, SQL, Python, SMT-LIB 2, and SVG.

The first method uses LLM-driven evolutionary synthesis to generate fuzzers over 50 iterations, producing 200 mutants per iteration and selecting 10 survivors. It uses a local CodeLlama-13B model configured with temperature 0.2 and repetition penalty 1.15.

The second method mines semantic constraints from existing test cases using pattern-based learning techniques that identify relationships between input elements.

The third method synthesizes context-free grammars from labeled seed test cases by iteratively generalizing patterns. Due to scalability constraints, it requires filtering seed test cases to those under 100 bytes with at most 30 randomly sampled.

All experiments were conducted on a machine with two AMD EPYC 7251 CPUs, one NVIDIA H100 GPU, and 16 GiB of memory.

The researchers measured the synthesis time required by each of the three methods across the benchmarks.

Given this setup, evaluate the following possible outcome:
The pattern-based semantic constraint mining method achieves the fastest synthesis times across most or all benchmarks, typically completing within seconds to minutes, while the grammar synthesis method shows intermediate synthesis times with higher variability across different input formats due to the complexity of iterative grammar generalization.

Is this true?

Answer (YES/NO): NO